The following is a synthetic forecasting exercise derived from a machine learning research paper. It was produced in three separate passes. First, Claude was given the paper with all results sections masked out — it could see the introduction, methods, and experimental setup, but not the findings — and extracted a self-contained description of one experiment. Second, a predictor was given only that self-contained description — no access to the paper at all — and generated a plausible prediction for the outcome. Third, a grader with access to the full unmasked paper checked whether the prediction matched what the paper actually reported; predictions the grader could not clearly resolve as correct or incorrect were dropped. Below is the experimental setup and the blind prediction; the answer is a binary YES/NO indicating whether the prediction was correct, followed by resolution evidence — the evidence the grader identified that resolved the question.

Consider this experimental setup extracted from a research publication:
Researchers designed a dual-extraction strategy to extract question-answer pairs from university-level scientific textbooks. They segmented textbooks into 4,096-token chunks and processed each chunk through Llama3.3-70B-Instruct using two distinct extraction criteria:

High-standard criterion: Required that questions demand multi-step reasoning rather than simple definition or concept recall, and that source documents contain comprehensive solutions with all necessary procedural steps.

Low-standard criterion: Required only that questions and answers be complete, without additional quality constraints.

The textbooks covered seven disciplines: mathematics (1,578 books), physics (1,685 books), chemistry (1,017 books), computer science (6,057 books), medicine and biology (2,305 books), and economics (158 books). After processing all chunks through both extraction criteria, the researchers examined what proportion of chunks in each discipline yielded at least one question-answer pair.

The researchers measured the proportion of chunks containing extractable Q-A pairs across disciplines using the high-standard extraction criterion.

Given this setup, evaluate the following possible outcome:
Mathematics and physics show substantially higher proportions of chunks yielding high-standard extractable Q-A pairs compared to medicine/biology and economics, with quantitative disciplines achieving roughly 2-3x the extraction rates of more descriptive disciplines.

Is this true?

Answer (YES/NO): NO